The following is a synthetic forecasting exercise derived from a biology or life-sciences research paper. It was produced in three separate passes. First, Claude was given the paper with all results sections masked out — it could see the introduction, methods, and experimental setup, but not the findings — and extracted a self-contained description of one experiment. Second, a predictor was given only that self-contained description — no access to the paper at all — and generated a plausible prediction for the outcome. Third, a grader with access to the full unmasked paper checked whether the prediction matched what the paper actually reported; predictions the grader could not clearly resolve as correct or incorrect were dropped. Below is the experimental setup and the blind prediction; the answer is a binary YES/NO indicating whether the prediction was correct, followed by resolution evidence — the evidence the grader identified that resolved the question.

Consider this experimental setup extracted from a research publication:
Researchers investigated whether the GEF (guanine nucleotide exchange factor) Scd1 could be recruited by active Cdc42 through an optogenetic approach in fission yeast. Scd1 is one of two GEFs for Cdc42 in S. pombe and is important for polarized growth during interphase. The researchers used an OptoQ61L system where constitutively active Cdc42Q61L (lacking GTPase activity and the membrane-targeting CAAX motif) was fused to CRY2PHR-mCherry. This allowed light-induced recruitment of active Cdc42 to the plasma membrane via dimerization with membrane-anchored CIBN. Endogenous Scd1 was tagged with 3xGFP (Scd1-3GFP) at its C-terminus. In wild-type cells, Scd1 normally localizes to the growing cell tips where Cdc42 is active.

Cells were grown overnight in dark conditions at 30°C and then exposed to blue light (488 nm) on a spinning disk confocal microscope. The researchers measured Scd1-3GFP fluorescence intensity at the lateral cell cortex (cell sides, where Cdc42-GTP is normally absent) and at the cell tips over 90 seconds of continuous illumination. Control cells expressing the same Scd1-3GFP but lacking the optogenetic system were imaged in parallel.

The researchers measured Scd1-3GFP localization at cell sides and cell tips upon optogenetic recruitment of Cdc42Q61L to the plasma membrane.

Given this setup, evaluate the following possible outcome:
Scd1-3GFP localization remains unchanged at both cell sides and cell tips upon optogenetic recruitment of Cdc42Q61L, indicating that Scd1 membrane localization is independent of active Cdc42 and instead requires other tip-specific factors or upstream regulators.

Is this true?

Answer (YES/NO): NO